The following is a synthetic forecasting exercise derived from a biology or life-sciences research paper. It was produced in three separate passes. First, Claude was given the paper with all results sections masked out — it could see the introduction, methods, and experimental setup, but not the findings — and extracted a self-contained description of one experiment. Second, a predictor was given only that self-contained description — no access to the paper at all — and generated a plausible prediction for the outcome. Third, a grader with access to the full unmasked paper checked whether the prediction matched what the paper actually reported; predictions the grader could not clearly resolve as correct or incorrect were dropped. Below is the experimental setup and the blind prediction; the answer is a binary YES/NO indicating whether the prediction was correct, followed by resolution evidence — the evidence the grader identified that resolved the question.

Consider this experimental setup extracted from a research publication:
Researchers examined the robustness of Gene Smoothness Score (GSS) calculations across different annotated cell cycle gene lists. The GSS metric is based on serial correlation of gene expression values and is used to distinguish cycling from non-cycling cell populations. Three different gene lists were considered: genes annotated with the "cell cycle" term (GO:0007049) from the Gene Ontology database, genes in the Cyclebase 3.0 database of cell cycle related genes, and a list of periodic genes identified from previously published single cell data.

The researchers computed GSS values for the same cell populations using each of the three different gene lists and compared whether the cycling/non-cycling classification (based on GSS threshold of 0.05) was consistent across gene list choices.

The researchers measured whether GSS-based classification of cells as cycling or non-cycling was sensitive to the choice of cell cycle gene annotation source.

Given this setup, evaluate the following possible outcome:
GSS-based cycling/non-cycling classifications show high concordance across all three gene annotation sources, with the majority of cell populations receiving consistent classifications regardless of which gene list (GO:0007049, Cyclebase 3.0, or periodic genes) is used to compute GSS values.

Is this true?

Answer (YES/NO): YES